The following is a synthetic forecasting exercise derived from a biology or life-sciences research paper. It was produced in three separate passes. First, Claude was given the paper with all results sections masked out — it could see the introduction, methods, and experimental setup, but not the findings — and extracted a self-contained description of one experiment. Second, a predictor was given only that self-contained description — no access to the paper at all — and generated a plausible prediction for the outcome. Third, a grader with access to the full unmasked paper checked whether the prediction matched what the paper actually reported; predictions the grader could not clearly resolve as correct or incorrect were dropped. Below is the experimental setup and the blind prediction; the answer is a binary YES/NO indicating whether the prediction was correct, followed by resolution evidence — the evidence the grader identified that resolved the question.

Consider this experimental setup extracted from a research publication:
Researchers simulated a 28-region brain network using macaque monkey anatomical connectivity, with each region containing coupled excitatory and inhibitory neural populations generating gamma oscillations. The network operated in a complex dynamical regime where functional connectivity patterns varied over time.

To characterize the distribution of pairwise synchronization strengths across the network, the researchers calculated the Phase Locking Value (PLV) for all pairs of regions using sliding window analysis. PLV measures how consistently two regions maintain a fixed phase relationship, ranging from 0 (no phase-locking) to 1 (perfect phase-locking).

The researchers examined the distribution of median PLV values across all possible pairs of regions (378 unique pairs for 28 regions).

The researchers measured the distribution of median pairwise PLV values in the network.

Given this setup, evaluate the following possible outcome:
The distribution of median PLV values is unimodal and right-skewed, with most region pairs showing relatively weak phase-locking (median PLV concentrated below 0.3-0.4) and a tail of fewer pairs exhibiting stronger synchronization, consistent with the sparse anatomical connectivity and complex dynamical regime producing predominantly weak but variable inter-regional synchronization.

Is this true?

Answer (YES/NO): NO